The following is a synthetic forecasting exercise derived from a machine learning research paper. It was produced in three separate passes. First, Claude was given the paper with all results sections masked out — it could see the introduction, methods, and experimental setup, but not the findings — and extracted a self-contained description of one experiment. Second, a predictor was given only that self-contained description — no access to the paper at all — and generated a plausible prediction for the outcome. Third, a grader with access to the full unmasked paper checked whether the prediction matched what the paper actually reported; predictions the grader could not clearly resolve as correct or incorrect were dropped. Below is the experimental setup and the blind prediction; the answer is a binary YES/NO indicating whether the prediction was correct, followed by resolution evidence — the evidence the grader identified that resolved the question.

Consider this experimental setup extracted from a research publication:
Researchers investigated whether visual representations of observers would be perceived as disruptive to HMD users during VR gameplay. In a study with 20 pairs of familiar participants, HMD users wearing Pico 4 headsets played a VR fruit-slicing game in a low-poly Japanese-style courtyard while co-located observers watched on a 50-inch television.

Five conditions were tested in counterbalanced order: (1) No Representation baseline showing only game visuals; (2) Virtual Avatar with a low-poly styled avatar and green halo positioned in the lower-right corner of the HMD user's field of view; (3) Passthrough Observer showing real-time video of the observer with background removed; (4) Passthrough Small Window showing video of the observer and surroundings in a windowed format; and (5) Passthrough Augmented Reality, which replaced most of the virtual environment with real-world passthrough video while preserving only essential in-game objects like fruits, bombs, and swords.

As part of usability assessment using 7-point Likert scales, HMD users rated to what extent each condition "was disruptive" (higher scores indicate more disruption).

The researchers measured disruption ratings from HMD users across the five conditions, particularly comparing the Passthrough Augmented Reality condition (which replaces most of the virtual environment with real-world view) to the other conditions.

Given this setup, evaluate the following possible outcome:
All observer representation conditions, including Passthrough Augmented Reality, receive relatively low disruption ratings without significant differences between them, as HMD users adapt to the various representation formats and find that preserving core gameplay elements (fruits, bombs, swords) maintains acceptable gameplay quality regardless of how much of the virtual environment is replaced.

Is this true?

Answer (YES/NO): NO